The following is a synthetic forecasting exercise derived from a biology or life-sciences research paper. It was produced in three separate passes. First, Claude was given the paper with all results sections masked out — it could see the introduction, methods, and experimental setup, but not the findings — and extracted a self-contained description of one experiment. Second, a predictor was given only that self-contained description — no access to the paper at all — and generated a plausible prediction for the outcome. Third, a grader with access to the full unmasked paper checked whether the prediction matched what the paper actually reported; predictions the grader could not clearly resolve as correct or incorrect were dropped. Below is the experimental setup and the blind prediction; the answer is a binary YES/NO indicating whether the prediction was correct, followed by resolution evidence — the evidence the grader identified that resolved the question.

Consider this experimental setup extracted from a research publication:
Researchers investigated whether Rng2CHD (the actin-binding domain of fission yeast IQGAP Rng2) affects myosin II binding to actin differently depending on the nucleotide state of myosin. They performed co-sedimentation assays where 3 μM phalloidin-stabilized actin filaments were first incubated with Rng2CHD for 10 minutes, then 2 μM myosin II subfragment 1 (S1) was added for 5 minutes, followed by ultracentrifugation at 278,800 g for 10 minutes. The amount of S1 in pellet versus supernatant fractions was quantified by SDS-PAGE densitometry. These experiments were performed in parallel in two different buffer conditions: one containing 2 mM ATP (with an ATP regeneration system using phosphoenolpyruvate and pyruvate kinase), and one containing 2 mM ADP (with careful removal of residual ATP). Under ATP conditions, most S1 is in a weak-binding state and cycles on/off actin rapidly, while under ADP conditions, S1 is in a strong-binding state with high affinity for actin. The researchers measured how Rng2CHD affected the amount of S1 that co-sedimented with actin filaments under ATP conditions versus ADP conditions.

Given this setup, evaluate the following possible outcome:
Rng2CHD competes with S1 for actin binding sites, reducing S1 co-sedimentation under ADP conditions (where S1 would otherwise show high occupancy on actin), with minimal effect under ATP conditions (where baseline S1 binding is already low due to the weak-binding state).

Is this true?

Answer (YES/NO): YES